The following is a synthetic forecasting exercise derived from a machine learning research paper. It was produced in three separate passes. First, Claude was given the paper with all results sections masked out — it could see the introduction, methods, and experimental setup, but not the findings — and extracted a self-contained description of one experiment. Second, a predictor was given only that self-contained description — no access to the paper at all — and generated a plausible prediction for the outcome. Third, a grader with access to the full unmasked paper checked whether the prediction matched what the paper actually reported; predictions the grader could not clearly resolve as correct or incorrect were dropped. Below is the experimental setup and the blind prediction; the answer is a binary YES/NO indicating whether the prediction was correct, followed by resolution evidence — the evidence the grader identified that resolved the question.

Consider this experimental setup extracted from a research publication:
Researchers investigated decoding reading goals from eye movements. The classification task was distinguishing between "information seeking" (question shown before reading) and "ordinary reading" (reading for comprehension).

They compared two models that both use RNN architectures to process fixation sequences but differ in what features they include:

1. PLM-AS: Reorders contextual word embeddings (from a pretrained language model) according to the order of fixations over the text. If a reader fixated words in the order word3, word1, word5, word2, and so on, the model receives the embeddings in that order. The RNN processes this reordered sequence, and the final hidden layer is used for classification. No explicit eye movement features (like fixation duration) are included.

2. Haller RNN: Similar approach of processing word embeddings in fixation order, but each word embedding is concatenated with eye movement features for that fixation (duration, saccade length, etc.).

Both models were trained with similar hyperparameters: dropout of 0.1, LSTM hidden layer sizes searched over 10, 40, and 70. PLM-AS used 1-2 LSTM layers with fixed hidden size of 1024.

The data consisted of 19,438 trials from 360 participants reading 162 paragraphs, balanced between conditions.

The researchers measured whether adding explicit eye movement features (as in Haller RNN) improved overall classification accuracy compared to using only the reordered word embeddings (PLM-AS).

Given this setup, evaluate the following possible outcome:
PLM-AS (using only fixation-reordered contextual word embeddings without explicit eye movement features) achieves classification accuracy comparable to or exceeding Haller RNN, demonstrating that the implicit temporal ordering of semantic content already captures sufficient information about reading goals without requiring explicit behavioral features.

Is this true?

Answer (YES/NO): NO